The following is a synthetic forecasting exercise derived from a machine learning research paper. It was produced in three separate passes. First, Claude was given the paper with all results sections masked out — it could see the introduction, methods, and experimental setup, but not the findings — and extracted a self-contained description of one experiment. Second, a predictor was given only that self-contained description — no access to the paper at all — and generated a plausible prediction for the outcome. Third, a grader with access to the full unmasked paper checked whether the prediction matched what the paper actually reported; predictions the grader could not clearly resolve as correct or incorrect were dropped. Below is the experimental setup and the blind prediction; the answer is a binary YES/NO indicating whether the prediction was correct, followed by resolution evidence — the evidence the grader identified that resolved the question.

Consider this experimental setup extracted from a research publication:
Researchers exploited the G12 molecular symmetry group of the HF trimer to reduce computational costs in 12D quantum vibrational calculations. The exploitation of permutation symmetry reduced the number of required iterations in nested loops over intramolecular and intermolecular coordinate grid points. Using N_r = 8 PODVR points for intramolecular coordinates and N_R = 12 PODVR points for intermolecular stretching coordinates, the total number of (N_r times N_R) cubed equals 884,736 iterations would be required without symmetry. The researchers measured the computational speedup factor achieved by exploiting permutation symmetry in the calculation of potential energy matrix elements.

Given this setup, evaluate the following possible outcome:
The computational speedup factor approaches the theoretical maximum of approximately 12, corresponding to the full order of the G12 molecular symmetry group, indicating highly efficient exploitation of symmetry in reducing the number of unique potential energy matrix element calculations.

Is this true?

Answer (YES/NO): NO